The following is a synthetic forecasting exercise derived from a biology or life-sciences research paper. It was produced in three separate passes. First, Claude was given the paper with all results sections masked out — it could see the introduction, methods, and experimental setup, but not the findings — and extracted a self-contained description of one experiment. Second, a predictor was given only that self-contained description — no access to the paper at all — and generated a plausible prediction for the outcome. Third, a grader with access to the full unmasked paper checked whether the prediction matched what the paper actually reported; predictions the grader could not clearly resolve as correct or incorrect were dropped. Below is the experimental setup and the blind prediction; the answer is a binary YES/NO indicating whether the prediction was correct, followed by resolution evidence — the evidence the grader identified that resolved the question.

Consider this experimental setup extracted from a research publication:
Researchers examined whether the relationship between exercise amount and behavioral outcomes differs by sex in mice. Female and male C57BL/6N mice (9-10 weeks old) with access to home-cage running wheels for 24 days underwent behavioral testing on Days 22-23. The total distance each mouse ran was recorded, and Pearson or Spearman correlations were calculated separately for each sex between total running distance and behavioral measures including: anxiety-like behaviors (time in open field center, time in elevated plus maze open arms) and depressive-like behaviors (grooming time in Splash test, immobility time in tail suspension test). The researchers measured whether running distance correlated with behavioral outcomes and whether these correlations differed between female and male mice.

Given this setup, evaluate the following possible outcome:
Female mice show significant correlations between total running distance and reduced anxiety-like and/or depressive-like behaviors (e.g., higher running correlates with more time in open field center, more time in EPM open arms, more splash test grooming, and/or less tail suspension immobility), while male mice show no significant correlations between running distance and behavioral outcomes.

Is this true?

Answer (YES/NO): NO